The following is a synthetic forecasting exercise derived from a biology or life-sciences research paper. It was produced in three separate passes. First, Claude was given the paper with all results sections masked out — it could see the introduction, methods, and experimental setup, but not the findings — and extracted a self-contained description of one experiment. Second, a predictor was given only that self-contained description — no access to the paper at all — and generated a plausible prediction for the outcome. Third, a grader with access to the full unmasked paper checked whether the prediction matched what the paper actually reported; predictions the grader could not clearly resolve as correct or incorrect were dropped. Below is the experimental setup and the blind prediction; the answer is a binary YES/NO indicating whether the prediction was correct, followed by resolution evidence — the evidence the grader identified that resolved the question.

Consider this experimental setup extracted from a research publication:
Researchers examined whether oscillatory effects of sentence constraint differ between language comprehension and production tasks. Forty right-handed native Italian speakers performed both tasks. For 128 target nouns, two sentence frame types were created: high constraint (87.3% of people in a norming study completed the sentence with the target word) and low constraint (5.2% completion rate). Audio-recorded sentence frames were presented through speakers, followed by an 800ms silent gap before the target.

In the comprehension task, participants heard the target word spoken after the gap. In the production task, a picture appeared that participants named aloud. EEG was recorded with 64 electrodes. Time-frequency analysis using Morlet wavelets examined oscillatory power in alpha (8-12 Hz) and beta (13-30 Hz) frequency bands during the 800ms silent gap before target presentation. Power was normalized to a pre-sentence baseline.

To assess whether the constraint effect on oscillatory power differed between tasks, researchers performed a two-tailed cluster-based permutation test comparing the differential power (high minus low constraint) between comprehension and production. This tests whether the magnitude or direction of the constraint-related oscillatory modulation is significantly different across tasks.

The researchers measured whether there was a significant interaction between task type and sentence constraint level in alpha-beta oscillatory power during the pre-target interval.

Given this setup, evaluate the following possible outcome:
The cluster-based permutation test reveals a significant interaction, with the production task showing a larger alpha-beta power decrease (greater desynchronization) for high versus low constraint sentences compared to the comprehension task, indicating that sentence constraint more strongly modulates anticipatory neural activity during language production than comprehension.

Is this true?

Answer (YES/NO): NO